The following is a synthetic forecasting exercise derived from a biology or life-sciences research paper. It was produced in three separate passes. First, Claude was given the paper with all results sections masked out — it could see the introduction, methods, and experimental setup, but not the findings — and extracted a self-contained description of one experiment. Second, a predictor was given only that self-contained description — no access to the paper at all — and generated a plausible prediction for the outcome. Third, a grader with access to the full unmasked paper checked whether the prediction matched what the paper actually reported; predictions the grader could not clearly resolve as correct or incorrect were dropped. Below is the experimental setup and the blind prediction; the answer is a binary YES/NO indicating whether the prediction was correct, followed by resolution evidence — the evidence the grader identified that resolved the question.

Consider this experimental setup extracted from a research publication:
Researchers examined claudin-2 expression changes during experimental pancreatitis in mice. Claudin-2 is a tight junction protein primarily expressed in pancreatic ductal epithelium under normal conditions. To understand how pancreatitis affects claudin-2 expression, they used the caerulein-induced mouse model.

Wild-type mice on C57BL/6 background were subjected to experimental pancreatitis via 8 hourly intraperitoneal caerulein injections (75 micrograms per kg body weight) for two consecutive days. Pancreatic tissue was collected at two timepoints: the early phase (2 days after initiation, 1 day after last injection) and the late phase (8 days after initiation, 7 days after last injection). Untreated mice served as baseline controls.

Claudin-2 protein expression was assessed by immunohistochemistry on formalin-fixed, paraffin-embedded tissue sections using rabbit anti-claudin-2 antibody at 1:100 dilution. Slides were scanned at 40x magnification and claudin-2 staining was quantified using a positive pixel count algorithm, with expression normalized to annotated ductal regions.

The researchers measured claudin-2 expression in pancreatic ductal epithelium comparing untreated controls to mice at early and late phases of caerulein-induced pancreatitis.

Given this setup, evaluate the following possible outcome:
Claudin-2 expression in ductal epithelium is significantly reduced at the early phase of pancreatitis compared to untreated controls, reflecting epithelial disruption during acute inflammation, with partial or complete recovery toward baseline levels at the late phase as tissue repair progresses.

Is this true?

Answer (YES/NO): NO